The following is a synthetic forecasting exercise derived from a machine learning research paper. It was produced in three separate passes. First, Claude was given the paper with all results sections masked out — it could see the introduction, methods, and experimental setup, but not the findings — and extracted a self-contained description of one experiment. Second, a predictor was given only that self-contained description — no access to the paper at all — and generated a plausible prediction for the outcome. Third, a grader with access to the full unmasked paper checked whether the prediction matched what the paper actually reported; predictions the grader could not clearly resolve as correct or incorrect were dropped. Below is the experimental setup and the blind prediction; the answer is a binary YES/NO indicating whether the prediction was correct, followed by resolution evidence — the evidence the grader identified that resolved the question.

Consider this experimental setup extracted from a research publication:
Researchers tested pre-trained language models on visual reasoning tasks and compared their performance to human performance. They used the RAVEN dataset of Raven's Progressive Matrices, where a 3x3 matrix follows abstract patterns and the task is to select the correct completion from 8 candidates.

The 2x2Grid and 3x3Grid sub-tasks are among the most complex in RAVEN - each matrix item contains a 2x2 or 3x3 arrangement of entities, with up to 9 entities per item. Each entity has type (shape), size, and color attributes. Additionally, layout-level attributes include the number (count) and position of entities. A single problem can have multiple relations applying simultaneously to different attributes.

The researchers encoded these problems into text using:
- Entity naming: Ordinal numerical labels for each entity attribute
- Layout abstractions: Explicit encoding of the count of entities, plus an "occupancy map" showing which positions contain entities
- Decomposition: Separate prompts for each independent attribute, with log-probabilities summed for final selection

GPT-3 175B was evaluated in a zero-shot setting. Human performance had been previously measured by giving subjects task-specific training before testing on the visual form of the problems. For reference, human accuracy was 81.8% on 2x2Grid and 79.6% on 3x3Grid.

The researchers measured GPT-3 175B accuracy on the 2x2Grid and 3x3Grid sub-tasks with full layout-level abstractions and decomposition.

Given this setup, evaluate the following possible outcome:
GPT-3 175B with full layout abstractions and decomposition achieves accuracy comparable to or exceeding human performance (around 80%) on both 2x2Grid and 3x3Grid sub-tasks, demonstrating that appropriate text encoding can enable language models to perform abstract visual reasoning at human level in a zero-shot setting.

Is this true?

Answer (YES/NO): YES